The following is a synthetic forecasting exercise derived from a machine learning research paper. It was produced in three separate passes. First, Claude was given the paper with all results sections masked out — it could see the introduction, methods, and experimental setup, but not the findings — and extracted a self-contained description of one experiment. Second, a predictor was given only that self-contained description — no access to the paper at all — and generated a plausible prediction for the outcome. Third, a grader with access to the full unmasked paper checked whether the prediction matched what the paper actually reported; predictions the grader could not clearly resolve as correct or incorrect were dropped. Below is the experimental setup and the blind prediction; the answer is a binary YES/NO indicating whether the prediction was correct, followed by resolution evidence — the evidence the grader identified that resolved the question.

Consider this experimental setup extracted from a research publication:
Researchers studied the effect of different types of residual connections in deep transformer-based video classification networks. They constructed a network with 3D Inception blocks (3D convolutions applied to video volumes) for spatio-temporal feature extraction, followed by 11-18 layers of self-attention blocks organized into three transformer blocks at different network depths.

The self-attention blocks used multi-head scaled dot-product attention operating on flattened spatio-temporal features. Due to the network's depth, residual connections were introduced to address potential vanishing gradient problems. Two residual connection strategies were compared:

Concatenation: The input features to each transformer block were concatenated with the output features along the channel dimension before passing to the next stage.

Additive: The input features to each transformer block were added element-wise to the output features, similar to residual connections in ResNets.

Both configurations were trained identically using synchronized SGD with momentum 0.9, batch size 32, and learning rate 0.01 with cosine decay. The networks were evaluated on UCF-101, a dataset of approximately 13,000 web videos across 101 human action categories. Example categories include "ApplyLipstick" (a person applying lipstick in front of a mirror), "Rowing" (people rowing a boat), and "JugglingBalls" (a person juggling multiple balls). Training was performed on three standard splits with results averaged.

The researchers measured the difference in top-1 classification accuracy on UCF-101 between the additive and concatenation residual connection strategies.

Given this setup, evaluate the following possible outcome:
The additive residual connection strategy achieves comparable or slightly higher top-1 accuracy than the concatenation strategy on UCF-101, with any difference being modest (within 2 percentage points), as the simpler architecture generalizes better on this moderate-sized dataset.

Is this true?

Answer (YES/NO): YES